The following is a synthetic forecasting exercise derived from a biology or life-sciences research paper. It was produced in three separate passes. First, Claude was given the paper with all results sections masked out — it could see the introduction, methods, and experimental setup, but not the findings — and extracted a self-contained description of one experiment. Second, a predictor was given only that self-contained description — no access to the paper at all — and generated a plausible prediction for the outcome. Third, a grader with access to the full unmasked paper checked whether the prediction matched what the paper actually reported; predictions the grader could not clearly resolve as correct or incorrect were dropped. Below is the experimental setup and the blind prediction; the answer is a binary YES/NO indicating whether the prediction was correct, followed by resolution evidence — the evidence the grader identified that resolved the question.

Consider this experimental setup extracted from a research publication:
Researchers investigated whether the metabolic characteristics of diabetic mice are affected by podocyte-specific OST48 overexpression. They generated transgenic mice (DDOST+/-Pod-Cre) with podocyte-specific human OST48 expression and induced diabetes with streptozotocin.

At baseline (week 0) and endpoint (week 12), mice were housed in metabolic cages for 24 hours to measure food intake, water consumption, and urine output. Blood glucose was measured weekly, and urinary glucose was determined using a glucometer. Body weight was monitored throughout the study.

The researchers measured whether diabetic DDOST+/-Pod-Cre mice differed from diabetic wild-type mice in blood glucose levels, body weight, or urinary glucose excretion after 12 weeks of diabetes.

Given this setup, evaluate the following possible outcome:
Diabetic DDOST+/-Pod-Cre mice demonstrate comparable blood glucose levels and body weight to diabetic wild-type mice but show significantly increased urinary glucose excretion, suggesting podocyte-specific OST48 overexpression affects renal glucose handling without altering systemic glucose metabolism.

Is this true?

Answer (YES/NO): NO